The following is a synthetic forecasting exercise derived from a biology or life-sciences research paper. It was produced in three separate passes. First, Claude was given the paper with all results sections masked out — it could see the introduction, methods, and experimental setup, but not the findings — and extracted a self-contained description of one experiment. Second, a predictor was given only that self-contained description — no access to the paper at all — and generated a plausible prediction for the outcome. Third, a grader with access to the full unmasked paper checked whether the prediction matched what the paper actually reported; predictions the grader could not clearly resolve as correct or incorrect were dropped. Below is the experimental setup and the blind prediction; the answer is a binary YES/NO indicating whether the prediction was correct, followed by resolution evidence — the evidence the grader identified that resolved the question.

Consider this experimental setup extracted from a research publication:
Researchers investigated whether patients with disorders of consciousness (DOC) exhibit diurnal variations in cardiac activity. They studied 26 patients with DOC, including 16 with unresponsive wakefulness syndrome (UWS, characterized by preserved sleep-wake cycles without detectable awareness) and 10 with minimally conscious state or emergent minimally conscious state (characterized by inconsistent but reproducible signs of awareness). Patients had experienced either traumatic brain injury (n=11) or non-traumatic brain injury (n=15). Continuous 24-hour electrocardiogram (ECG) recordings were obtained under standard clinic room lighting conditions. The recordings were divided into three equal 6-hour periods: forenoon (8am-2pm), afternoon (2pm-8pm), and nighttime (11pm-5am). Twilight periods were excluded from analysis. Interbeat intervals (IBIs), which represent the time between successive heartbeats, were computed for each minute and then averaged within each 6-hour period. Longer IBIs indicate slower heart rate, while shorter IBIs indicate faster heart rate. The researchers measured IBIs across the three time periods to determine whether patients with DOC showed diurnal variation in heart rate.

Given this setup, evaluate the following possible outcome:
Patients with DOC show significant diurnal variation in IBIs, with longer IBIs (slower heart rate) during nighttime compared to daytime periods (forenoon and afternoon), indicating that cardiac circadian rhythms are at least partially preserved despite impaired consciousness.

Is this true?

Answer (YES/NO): YES